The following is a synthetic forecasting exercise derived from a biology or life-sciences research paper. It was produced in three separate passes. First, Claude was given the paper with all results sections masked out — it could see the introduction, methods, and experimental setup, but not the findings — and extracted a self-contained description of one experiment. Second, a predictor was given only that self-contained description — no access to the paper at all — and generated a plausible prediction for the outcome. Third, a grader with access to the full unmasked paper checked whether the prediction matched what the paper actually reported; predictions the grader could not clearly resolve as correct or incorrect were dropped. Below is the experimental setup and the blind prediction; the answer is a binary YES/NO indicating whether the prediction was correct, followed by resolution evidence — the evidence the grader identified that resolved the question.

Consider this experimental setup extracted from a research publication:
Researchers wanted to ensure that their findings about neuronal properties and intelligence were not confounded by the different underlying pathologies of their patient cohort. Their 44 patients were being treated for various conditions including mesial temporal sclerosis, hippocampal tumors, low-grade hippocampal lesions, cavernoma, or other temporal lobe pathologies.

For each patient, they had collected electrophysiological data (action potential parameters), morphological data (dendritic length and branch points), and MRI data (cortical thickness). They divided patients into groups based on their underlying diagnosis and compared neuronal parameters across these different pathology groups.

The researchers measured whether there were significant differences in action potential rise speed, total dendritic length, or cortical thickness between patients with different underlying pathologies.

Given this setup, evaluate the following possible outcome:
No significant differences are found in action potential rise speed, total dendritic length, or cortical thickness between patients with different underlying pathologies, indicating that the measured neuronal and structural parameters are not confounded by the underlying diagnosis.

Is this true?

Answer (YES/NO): NO